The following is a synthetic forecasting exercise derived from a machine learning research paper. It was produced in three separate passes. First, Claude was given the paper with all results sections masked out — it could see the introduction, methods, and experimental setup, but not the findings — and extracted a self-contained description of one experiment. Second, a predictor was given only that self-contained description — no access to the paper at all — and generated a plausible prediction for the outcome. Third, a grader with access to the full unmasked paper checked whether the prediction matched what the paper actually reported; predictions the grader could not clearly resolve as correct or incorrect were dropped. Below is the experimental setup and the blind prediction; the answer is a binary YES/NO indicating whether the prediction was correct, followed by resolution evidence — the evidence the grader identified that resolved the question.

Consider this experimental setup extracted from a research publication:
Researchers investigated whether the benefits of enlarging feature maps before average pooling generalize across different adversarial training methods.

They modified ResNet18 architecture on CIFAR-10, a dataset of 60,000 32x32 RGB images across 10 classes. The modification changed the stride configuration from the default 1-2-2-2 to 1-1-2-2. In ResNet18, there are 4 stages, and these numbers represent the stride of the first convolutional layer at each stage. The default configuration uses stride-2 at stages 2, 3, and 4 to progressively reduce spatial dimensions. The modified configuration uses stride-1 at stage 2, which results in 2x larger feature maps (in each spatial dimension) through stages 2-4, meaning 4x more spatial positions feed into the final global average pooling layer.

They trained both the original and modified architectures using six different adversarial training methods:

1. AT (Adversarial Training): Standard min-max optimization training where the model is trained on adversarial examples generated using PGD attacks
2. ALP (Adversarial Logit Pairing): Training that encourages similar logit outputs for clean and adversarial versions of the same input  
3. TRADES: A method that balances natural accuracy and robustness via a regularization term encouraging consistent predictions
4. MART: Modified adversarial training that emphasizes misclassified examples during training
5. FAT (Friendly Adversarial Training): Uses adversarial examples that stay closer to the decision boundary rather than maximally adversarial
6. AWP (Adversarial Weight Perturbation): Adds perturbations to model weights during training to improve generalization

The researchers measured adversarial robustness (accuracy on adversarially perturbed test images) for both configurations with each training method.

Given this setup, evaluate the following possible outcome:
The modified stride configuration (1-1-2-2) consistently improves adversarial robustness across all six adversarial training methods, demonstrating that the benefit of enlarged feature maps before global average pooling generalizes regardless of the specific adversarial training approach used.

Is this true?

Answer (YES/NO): NO